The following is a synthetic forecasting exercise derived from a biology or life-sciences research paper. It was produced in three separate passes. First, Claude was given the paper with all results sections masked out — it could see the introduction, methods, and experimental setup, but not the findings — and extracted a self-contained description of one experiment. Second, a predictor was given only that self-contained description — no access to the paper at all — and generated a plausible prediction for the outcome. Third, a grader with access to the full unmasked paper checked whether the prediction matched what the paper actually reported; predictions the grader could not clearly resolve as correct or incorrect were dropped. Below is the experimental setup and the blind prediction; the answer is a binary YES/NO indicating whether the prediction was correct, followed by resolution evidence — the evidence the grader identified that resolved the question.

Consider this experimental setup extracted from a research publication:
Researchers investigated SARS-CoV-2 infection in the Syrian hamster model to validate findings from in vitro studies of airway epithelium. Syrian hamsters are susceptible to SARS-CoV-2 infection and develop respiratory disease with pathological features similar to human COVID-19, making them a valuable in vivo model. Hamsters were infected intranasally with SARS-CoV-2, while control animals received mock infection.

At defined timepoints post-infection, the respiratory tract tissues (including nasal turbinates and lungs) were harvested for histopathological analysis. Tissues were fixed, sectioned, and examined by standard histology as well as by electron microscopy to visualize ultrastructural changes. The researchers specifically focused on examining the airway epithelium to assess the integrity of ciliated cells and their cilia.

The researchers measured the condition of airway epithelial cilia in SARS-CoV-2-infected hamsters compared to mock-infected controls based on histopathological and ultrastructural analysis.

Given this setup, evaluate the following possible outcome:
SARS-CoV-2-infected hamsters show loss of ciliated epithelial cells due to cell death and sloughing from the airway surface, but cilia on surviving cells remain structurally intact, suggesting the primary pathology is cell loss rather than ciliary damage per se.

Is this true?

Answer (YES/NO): NO